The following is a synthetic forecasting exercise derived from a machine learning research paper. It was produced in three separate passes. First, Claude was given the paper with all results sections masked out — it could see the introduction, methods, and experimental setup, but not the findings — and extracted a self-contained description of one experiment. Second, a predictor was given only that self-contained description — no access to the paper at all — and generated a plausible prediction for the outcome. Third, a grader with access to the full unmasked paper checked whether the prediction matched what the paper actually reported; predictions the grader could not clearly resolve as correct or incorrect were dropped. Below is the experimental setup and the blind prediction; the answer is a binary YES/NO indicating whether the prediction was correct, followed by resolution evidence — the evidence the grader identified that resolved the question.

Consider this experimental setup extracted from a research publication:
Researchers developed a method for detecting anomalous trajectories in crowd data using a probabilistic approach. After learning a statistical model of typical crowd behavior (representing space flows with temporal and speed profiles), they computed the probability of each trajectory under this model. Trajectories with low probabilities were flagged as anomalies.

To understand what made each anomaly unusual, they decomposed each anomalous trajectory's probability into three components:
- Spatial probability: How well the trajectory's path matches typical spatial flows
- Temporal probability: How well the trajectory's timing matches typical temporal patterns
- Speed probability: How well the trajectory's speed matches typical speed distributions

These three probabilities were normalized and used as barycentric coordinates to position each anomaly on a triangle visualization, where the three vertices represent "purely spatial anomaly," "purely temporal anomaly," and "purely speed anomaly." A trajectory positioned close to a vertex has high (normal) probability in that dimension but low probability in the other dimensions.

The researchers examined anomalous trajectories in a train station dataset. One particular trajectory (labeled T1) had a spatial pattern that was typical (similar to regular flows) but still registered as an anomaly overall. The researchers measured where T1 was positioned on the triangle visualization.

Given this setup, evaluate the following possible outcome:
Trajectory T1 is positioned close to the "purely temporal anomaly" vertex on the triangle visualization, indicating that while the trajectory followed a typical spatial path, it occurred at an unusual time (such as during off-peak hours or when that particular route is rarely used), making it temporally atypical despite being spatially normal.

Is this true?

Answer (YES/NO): NO